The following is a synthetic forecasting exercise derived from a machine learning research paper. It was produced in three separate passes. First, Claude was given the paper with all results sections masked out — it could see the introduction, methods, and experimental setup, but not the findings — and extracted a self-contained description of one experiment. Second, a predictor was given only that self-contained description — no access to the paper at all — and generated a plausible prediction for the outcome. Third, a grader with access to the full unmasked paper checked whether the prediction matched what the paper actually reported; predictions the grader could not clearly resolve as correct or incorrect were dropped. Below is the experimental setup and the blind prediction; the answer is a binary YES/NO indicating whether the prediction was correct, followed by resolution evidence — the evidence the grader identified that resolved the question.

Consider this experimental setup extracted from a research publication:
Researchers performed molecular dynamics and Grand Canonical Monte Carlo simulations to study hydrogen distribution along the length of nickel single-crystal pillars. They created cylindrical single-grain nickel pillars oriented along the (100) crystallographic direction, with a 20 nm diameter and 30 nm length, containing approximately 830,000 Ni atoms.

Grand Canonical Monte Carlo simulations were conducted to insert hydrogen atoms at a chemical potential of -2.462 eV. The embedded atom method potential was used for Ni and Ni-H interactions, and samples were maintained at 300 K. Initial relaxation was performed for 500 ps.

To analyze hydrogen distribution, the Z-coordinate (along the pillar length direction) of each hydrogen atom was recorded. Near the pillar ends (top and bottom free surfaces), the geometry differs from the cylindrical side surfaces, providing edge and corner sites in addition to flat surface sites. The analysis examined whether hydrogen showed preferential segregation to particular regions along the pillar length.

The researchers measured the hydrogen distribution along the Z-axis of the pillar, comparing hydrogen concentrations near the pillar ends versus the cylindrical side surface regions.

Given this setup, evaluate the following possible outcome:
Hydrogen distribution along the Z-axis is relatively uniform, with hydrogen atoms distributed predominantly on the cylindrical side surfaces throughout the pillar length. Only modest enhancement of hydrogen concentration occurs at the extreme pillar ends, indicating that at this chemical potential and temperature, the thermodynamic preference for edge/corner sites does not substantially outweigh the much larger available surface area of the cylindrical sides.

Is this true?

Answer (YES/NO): NO